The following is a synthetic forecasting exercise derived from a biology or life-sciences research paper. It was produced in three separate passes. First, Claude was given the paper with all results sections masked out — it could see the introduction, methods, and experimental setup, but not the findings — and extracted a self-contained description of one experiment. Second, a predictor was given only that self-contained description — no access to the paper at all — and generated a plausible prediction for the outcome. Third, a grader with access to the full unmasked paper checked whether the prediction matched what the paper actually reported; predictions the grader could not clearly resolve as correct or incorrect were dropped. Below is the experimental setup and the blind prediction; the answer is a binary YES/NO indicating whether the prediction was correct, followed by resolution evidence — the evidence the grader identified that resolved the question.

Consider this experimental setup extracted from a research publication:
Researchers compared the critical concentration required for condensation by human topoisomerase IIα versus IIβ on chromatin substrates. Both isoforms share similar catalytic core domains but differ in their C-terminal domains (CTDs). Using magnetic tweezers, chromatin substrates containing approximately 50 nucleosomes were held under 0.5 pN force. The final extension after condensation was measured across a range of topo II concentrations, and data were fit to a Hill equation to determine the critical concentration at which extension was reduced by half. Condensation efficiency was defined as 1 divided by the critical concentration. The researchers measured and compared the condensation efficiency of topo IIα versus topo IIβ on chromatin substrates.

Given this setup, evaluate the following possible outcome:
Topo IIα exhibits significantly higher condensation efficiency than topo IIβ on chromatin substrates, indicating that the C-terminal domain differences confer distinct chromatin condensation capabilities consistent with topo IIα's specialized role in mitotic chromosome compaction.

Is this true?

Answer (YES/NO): YES